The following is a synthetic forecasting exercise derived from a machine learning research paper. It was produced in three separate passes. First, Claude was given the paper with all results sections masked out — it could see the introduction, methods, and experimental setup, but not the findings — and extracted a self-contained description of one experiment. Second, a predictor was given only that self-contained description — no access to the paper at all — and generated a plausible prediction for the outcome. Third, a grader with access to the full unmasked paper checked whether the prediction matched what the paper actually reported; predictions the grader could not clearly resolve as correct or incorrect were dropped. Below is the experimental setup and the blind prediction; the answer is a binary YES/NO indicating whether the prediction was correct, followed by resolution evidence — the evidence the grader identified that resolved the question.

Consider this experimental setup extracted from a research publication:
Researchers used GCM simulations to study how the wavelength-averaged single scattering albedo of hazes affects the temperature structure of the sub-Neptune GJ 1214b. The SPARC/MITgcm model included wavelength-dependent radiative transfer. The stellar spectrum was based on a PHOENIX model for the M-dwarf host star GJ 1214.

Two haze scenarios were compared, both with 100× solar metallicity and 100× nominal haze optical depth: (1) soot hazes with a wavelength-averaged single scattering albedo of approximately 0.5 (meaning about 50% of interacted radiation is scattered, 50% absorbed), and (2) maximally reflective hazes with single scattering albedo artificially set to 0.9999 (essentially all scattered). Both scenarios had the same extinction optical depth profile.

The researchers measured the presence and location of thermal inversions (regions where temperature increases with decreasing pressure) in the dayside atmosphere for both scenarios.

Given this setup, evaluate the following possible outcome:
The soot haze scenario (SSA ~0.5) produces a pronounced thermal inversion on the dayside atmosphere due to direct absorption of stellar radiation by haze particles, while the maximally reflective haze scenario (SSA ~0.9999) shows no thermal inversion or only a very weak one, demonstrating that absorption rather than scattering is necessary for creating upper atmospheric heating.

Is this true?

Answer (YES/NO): NO